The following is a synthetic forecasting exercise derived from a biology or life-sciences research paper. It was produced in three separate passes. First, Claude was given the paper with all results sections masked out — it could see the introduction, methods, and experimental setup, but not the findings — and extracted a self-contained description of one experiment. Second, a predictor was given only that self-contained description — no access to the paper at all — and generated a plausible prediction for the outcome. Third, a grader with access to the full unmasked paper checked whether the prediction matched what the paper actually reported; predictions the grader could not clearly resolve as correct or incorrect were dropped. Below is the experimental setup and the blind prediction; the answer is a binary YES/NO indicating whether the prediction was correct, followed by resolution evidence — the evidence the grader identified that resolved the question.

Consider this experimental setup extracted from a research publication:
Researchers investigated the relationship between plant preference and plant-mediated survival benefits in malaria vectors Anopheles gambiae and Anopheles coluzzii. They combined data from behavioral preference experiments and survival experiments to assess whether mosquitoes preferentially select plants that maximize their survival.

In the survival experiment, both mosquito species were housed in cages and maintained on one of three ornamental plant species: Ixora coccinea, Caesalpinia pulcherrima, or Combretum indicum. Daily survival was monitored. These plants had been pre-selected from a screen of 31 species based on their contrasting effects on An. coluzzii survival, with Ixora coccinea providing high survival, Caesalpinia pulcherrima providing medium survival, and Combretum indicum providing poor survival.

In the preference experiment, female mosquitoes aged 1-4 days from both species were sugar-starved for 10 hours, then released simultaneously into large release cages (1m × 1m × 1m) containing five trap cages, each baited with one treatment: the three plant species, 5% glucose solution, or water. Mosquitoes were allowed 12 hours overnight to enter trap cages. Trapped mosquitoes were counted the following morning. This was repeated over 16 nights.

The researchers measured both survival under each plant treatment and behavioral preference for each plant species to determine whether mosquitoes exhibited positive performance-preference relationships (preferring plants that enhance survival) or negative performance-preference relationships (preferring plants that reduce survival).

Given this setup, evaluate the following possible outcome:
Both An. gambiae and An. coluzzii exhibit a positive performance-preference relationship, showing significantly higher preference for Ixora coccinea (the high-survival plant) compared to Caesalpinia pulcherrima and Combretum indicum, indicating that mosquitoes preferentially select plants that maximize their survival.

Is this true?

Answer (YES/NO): NO